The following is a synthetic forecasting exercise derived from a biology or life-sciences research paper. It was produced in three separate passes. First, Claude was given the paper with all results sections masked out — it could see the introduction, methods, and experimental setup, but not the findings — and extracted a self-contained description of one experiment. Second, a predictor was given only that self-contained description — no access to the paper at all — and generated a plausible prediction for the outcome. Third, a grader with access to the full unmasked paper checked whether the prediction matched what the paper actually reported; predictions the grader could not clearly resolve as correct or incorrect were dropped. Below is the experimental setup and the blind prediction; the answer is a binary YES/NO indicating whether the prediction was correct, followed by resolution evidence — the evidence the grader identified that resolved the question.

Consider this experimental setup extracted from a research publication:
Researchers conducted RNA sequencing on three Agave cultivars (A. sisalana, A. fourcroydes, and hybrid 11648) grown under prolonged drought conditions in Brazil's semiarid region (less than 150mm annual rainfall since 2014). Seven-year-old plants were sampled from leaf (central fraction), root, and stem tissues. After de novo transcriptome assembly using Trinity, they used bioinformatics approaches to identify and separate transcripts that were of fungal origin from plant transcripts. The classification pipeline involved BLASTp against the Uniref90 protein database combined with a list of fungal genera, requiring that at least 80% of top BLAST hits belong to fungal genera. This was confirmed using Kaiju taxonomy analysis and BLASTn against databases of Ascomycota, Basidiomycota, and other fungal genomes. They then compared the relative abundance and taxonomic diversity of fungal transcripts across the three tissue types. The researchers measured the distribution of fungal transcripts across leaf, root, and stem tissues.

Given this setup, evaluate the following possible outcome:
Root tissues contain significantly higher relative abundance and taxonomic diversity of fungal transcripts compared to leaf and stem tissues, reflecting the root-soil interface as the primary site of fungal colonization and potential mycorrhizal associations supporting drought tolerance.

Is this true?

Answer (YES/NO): YES